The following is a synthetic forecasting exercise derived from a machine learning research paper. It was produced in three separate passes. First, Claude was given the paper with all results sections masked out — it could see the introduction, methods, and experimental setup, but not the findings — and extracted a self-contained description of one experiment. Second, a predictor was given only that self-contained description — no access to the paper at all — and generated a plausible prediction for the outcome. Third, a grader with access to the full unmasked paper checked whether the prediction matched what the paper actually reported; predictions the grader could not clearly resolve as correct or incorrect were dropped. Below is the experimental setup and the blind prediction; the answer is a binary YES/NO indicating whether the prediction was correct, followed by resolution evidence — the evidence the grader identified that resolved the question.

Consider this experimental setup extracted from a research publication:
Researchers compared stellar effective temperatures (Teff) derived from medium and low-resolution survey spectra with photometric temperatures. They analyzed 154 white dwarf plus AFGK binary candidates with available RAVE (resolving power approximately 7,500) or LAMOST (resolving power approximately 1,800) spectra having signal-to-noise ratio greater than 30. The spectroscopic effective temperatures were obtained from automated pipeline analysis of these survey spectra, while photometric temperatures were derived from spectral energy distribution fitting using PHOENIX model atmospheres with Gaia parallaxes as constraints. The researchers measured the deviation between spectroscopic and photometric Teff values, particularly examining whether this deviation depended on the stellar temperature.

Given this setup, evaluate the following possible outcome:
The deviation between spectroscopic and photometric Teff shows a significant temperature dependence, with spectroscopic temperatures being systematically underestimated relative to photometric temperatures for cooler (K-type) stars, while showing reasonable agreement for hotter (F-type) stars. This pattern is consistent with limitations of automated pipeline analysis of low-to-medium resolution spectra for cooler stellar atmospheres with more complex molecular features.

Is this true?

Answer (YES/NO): NO